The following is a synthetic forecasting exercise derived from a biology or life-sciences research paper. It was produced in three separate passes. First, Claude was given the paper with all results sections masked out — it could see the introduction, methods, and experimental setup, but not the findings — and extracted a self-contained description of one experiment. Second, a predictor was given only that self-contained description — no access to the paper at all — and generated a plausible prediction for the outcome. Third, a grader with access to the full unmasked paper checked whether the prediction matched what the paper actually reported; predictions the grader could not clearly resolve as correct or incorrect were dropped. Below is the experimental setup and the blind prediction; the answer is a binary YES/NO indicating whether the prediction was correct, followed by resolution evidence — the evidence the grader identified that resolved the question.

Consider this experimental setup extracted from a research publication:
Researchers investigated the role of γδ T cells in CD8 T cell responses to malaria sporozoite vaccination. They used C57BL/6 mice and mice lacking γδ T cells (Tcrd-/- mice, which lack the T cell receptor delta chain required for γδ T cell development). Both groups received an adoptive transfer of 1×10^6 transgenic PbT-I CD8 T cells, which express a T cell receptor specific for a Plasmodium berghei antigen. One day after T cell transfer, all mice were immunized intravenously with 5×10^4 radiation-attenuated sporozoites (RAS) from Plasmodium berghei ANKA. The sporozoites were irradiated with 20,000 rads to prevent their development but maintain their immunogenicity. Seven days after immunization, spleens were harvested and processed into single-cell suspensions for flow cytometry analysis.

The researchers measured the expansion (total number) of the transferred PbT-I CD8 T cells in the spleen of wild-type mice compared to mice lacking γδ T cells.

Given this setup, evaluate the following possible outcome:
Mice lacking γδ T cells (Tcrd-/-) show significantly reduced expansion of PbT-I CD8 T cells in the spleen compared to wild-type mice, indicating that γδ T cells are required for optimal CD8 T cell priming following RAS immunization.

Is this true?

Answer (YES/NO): YES